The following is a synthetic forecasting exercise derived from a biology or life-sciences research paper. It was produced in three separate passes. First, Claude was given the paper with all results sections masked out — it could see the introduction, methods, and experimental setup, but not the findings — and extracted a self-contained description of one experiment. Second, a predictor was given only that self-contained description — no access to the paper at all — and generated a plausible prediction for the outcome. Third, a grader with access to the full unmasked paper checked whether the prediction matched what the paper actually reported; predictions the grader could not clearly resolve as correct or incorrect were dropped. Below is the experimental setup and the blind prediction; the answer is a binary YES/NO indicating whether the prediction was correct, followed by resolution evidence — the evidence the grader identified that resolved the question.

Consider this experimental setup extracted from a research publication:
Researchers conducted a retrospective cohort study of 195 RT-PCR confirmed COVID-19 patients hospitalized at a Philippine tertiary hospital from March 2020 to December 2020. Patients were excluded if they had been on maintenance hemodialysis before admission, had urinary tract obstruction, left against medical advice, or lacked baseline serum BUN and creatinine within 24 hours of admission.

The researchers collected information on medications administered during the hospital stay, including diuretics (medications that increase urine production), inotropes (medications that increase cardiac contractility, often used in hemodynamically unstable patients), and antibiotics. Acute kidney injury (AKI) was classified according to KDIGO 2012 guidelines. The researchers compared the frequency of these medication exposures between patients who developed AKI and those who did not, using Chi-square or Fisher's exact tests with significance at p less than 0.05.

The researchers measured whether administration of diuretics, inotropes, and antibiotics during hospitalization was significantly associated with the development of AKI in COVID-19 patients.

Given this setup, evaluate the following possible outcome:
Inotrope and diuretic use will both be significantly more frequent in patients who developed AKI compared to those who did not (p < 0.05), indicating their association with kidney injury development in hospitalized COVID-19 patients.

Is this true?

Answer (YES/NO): YES